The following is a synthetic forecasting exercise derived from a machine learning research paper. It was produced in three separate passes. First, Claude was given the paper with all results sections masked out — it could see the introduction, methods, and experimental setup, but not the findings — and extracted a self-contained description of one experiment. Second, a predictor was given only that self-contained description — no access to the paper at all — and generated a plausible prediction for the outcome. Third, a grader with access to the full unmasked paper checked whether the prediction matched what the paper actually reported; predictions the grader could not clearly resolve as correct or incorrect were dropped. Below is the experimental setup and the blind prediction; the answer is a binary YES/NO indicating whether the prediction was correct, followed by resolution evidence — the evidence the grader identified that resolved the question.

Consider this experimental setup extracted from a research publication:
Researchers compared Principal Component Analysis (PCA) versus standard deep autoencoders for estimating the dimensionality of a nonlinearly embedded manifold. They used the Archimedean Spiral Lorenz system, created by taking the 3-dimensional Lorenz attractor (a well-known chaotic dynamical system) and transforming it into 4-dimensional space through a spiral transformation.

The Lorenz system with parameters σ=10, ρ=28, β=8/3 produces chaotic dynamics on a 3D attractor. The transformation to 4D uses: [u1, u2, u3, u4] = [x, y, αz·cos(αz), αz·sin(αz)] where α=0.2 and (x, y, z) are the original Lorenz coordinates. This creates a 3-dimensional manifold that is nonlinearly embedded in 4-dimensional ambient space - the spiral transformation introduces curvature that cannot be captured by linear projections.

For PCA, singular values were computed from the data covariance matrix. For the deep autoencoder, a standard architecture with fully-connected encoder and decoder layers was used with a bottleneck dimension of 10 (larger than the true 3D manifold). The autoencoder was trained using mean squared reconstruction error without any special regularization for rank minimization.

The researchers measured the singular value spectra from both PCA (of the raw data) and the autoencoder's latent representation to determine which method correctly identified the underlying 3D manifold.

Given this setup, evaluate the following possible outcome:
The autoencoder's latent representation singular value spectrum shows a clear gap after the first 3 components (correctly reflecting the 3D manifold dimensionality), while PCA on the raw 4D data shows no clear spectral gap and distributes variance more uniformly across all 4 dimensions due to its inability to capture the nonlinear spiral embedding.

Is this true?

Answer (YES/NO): NO